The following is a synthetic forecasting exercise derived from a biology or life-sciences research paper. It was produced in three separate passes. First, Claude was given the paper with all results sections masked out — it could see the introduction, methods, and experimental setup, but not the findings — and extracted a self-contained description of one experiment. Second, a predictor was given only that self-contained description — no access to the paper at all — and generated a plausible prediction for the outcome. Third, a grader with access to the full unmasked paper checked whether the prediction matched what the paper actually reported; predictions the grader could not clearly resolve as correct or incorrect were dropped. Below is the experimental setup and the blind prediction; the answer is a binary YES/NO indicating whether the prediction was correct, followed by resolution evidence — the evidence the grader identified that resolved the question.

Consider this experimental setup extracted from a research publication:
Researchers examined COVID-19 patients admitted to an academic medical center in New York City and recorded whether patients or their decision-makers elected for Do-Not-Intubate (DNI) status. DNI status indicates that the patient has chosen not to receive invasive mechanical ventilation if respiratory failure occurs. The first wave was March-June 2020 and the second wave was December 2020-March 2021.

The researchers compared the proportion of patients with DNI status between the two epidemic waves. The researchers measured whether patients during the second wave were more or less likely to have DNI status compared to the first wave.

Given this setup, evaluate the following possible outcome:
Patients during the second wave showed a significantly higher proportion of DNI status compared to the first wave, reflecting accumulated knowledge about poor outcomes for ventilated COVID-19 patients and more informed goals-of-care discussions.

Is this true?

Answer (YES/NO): NO